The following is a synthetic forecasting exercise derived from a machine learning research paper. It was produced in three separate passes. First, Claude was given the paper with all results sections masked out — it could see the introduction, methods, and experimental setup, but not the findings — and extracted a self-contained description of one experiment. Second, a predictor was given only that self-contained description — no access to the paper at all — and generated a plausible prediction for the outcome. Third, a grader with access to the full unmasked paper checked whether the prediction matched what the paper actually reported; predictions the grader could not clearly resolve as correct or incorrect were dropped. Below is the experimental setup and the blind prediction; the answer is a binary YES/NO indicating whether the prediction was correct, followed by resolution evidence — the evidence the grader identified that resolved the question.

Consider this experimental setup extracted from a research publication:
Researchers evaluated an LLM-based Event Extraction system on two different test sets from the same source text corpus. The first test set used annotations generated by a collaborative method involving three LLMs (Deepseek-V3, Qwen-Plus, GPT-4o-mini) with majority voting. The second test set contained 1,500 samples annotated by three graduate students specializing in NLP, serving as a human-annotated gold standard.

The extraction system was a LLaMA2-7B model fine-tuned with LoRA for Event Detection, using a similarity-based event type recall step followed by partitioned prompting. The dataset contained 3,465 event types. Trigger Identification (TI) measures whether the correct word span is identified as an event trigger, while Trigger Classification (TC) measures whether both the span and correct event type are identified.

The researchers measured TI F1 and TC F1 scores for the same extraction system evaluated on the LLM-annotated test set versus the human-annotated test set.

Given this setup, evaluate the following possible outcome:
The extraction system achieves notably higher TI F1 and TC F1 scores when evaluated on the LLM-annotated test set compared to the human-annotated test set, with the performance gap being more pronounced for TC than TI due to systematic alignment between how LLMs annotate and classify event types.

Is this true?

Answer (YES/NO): NO